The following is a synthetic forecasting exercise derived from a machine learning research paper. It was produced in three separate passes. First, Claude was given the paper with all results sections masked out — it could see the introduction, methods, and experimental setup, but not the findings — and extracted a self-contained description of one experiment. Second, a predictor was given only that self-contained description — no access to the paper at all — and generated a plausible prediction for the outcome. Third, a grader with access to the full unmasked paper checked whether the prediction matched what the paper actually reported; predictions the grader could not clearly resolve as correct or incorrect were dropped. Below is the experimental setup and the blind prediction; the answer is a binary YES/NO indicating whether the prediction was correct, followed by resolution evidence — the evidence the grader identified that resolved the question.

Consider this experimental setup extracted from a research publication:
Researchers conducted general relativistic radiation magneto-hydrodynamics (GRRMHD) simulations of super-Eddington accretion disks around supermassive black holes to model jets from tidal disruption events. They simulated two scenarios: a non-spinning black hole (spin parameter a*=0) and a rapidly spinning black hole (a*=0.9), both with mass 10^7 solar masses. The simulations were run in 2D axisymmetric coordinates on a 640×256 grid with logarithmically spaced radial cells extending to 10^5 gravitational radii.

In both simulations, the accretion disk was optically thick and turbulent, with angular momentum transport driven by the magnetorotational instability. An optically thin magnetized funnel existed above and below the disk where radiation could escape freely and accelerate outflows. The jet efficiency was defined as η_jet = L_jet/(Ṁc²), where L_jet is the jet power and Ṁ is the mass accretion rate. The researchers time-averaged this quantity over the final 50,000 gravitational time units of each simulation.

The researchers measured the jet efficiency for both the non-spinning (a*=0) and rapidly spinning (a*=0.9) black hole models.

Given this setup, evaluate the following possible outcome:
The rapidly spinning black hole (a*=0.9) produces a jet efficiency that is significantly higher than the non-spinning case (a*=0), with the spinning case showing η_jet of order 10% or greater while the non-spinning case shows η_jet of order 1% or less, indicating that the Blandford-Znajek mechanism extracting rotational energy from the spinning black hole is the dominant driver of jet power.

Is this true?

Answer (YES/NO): NO